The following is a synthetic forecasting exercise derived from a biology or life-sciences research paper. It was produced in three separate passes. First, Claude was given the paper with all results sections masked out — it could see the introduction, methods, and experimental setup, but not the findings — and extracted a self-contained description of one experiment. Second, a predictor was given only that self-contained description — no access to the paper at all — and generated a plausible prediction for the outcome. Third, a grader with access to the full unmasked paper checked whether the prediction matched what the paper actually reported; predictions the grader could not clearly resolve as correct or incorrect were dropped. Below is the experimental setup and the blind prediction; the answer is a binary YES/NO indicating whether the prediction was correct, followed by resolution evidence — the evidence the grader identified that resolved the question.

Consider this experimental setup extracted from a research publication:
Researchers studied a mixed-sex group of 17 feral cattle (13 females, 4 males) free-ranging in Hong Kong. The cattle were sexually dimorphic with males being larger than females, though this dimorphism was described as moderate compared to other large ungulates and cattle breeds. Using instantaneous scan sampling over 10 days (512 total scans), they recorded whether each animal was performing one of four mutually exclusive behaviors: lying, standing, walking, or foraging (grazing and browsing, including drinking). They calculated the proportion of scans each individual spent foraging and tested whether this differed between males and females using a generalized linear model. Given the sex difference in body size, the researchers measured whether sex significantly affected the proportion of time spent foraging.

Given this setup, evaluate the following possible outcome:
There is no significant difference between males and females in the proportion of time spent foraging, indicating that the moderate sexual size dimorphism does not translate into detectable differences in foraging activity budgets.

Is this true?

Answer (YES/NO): YES